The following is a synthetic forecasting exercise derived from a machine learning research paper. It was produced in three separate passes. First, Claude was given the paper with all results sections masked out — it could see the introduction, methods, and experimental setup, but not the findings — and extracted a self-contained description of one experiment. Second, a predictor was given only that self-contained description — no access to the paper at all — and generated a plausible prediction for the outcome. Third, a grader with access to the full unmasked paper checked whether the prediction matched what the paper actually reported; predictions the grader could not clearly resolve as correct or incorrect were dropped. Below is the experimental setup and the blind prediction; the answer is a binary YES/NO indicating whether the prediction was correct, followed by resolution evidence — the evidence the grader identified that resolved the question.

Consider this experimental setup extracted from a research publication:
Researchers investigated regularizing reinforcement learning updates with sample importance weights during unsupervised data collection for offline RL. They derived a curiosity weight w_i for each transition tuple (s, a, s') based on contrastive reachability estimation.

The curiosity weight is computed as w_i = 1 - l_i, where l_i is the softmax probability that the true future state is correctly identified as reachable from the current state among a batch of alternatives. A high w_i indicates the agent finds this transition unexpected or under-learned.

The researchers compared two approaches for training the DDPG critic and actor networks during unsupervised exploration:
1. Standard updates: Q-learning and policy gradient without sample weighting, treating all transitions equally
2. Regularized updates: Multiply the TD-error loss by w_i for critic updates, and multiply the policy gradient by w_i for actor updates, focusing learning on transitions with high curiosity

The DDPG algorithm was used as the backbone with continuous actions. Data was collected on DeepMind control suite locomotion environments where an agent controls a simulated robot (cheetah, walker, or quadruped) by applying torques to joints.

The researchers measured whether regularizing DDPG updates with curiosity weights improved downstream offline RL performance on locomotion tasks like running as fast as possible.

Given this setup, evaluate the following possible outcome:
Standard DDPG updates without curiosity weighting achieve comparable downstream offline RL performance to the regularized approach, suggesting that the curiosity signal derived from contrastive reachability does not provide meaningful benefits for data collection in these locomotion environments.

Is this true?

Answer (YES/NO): NO